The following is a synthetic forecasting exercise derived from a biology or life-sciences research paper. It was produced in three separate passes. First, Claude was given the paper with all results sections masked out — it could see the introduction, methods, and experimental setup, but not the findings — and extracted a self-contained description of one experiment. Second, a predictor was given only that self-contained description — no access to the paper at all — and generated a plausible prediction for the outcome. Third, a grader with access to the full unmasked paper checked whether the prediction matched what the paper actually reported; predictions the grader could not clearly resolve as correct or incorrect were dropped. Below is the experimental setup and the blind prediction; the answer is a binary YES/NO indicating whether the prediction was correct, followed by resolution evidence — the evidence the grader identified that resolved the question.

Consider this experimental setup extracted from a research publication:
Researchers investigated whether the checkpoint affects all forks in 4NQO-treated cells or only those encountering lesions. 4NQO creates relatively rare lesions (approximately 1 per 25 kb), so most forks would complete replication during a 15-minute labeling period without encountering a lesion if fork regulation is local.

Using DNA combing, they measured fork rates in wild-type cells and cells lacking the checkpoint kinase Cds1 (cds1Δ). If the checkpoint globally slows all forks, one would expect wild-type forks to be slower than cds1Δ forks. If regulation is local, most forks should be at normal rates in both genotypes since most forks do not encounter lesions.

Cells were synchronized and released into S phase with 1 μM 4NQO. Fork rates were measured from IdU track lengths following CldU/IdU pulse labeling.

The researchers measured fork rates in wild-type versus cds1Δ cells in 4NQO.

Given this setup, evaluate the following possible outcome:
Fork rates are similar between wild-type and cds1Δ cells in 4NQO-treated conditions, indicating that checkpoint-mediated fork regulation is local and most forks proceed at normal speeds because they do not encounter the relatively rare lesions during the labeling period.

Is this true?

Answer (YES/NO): YES